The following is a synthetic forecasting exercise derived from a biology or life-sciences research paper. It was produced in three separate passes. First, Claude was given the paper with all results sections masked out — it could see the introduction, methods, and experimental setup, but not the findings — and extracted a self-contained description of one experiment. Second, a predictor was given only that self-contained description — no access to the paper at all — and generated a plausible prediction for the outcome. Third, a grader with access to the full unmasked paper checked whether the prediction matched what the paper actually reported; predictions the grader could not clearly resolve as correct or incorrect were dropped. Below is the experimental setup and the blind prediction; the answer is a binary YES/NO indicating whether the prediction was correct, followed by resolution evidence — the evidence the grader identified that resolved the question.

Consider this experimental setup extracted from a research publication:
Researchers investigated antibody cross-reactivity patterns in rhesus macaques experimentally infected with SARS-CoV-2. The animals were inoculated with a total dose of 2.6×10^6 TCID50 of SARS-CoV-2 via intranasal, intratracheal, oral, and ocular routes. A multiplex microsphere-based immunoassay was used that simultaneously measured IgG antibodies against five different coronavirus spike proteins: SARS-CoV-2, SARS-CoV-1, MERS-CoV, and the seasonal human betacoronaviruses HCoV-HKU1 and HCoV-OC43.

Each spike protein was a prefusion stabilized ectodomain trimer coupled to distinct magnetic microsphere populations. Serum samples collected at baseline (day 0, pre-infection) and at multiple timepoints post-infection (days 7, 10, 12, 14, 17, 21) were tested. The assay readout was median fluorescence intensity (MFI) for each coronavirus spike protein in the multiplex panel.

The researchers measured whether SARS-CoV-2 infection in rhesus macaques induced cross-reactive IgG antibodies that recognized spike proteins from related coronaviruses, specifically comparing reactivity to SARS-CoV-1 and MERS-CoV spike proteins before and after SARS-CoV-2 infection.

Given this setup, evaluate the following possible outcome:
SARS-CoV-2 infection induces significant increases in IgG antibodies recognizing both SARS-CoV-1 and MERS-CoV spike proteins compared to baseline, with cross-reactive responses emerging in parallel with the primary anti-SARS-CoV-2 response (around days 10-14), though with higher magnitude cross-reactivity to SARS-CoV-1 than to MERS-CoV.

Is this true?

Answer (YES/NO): NO